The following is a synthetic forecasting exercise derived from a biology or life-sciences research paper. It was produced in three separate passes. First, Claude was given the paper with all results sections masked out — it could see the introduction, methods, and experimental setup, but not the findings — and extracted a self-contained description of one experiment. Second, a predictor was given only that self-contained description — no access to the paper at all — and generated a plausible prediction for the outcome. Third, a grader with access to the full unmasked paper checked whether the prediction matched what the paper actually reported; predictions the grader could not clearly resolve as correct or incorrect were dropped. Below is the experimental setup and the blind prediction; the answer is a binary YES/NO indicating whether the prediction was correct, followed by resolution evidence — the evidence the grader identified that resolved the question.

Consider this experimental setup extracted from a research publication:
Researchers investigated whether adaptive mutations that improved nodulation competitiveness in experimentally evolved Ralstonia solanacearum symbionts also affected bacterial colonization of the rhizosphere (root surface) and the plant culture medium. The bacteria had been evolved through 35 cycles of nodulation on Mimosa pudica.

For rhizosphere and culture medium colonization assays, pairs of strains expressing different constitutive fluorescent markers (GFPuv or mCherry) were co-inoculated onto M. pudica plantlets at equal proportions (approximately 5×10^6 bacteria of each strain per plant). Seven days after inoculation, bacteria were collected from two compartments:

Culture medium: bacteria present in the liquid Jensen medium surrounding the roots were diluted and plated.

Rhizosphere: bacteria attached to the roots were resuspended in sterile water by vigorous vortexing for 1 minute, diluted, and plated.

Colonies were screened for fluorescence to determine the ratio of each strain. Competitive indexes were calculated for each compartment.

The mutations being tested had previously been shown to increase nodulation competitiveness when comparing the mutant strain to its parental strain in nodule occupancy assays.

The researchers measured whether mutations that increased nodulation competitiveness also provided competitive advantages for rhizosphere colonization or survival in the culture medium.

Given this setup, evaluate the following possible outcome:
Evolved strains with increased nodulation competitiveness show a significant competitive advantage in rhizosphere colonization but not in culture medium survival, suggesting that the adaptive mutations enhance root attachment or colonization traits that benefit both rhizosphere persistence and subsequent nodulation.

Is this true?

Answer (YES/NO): NO